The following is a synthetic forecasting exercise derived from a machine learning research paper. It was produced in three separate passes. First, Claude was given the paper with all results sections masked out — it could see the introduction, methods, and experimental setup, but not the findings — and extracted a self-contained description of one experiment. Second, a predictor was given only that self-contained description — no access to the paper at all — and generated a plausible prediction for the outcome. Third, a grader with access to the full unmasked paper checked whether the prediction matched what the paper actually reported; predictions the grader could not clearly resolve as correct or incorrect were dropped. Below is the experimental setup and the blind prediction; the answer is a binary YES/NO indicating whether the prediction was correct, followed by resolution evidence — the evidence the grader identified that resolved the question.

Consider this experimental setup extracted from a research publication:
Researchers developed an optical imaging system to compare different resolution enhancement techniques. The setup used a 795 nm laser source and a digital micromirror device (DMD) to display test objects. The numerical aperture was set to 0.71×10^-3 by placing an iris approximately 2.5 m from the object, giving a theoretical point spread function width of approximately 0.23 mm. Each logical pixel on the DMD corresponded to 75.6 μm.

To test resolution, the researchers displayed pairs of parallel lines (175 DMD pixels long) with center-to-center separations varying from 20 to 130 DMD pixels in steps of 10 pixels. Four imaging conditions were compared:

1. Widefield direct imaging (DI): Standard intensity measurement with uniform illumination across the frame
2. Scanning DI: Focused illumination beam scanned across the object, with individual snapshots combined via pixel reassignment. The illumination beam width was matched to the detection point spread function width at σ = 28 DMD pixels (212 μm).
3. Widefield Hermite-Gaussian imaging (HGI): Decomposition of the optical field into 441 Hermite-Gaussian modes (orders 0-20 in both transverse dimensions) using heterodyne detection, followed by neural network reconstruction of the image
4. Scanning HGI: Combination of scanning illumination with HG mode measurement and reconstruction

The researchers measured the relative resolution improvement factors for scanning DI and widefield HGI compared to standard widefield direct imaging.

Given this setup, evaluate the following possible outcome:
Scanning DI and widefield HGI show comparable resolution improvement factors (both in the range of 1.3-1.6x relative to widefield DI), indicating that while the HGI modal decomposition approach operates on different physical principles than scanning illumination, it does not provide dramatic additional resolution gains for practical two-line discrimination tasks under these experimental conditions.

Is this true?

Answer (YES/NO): NO